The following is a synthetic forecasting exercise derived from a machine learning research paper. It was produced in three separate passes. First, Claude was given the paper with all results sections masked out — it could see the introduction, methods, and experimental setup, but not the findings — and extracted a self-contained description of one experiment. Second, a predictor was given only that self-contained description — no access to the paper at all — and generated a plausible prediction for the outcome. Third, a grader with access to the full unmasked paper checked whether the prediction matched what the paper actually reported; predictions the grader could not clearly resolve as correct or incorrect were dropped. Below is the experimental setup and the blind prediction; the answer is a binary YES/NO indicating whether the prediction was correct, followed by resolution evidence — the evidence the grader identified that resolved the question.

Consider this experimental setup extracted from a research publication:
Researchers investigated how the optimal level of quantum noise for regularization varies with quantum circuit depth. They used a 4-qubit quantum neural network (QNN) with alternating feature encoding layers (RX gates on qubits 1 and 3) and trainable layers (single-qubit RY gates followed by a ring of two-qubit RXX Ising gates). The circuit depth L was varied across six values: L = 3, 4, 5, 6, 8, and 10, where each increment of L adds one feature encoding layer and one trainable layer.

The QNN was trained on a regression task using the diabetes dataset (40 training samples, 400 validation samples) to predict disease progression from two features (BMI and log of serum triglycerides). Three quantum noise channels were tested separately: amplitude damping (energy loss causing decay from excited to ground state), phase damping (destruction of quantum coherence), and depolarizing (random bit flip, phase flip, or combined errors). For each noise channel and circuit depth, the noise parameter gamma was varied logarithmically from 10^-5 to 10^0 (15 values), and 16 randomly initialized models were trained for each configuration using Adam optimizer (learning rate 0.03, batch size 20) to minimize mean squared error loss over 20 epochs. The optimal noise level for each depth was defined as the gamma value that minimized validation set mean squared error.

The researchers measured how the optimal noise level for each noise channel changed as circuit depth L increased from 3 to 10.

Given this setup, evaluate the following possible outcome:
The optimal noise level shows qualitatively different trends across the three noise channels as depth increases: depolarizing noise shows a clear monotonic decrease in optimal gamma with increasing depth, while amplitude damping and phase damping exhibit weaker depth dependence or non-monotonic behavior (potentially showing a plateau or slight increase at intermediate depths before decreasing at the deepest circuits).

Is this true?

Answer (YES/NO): NO